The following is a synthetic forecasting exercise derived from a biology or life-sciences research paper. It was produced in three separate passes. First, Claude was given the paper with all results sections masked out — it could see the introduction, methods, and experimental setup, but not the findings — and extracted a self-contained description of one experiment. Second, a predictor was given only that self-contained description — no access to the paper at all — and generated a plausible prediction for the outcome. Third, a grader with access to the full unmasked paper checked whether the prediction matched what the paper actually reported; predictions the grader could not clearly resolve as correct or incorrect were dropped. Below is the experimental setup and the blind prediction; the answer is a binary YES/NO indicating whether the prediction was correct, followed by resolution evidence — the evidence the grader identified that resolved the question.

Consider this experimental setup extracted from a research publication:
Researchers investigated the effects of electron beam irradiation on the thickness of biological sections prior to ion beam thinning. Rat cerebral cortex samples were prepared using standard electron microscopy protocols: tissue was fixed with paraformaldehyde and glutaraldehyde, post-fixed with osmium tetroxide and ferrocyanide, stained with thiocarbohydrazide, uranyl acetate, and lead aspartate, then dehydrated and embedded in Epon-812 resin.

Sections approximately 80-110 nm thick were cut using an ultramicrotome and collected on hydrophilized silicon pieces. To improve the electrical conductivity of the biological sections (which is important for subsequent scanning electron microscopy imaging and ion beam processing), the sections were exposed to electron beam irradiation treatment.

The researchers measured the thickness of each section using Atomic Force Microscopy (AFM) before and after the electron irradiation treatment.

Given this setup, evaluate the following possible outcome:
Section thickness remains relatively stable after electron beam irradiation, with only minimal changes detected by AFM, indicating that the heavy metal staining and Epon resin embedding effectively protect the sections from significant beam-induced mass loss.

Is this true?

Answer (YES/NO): NO